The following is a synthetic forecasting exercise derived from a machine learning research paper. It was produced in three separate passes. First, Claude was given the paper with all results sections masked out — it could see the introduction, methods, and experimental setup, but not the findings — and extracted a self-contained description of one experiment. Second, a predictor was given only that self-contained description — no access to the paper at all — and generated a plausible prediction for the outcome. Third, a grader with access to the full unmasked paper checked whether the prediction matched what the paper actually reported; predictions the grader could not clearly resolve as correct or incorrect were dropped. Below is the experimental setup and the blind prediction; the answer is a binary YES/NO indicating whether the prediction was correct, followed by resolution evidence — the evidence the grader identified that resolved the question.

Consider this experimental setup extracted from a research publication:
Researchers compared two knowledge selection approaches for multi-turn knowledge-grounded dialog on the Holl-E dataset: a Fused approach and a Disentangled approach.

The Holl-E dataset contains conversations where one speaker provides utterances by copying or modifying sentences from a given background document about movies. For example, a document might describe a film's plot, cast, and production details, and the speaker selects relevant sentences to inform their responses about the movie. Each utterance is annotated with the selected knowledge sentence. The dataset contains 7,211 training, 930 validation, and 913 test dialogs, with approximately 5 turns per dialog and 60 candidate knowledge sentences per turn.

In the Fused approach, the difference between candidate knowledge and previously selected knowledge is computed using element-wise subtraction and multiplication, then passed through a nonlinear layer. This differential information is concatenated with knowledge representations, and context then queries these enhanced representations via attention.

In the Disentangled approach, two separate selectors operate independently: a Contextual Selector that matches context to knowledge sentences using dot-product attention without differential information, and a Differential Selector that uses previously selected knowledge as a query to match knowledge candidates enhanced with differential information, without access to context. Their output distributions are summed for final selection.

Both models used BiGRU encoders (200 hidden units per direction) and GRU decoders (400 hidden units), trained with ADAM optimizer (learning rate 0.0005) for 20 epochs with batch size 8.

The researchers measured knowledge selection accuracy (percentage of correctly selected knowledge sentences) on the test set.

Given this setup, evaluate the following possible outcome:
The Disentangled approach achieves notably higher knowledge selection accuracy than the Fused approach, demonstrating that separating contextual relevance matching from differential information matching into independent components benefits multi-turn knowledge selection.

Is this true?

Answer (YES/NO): NO